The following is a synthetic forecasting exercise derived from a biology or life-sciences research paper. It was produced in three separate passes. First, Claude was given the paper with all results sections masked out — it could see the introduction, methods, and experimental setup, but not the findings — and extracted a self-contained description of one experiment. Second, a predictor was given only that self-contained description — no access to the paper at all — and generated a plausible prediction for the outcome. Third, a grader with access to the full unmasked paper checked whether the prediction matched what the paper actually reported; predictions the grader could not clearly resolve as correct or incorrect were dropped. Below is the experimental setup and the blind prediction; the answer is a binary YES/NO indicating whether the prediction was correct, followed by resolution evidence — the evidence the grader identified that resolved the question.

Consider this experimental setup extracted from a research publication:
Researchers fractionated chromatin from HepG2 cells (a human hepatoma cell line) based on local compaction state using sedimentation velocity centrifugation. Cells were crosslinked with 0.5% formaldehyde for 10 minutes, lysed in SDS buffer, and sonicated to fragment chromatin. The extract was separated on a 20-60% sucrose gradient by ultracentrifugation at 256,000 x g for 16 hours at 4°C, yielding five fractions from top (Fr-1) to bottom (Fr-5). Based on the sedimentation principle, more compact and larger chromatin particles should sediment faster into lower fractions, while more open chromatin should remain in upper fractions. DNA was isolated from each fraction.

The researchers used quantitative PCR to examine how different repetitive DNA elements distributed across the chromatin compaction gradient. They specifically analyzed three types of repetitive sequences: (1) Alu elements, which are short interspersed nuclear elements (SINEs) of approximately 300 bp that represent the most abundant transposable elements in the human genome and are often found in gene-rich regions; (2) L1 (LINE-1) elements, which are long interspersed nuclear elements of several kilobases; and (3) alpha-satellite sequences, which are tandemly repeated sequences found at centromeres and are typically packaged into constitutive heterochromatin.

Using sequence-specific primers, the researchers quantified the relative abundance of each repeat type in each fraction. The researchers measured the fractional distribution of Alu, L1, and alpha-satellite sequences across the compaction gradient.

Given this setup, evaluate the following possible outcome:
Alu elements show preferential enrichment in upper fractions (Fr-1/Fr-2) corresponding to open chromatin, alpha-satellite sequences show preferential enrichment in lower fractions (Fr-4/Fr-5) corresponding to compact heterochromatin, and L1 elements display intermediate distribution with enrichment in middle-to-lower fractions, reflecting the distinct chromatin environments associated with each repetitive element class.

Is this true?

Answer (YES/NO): NO